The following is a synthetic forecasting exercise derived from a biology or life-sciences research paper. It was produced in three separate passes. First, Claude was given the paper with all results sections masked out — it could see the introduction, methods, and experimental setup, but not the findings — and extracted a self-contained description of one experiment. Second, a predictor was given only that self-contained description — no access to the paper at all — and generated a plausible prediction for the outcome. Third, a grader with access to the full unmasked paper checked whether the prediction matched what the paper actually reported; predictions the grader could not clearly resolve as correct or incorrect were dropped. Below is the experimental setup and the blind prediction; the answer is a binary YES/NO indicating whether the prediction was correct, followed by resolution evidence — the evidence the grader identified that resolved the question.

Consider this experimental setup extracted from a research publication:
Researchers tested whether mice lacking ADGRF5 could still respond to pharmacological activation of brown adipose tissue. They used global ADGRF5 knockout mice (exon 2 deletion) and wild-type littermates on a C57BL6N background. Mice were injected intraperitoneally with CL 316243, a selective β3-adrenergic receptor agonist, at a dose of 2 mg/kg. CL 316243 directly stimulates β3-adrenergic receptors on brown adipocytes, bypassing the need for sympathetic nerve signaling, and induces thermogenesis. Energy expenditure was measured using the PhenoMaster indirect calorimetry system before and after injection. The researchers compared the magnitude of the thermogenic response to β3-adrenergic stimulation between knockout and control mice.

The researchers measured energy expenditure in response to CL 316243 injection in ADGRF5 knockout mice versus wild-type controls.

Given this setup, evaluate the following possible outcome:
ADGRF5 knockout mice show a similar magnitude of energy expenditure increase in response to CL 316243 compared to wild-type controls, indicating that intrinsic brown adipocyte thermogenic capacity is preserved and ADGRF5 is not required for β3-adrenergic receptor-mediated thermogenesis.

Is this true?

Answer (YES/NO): YES